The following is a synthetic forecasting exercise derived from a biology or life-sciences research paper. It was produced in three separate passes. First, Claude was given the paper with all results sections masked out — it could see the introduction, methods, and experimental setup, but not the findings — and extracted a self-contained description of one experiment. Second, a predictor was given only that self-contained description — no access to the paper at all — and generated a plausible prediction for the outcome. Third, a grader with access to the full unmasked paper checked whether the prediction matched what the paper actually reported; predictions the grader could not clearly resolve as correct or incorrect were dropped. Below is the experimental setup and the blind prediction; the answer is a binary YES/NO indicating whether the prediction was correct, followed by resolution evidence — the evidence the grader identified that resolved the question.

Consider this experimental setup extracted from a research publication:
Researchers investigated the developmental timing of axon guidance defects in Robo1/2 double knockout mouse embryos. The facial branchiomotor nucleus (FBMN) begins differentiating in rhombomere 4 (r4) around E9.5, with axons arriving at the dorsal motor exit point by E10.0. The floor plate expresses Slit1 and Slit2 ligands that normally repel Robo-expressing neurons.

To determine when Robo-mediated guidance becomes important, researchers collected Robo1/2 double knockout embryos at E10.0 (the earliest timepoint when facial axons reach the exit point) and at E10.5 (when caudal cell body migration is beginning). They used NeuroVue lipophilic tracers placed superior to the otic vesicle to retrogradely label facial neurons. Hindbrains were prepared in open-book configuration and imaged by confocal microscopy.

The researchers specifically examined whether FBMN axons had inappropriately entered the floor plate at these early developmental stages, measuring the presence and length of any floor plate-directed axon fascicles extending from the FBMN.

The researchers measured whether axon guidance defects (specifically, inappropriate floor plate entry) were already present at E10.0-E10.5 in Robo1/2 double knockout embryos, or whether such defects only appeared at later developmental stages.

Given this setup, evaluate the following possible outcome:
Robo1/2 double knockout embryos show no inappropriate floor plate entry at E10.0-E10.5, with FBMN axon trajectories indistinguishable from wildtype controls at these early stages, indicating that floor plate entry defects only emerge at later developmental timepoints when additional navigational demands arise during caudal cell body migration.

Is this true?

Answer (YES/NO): NO